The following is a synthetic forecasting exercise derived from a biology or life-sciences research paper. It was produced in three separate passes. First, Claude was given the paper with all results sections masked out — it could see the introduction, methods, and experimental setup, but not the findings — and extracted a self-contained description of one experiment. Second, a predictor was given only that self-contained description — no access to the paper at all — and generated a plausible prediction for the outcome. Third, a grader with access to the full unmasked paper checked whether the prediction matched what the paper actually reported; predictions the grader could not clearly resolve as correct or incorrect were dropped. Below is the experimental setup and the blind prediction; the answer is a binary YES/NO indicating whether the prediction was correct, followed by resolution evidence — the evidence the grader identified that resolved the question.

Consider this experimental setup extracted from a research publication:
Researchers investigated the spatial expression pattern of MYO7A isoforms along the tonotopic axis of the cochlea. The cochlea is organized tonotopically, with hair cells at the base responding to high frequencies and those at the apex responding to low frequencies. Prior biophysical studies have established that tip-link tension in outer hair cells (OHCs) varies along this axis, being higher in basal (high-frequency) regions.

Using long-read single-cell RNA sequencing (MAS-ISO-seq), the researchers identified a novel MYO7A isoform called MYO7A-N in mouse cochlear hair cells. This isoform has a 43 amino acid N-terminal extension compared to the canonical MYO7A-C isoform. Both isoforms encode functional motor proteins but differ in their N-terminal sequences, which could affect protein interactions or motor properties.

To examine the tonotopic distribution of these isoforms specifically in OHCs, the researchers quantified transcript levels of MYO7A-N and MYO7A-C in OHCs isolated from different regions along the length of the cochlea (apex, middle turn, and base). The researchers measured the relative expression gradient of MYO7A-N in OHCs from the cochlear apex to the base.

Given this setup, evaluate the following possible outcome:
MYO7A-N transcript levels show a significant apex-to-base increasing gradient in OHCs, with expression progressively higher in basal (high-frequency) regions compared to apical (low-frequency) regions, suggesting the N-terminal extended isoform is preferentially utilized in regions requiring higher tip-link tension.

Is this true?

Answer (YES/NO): YES